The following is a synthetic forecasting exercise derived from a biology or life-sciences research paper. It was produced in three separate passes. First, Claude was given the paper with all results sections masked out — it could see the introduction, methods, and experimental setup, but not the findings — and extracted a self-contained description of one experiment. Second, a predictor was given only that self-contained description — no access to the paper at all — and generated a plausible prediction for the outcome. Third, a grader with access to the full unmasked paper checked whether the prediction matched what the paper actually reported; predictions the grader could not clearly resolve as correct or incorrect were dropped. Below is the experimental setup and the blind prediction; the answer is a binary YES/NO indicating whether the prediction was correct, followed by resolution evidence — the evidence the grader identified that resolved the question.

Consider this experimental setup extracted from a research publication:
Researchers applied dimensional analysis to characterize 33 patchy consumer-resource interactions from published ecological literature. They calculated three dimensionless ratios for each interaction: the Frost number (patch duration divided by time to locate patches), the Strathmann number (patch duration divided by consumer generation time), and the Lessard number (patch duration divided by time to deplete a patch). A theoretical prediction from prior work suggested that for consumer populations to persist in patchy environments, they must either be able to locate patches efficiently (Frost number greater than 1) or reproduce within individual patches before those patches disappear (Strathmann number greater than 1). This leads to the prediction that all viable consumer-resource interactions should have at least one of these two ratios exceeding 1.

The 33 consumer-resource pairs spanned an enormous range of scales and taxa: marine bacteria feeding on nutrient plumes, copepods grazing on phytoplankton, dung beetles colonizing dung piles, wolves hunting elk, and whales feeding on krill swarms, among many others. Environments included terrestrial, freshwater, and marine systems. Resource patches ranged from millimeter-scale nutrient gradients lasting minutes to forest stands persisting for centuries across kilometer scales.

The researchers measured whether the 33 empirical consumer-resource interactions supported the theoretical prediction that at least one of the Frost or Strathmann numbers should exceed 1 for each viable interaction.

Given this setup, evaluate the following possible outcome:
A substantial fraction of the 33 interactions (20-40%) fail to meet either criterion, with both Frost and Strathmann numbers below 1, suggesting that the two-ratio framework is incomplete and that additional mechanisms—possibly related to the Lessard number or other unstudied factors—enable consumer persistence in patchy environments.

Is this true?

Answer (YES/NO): NO